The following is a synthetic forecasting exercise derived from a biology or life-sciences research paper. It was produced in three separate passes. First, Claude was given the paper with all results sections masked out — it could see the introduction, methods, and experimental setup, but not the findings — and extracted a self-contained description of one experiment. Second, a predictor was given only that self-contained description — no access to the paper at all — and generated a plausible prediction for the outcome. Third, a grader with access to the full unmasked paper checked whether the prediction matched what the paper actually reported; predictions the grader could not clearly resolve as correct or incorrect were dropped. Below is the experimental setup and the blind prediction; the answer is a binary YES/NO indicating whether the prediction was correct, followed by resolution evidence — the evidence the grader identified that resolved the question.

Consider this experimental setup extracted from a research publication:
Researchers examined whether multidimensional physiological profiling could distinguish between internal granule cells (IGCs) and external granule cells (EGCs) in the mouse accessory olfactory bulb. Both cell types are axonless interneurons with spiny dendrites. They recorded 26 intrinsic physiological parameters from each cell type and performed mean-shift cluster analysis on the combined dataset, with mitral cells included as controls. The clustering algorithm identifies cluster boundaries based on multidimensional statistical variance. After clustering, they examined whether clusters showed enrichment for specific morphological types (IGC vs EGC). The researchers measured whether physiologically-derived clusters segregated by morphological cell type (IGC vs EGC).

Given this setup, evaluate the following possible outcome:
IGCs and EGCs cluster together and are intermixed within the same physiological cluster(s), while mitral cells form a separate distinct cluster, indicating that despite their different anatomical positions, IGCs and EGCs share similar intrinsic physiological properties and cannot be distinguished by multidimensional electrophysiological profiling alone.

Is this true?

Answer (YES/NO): NO